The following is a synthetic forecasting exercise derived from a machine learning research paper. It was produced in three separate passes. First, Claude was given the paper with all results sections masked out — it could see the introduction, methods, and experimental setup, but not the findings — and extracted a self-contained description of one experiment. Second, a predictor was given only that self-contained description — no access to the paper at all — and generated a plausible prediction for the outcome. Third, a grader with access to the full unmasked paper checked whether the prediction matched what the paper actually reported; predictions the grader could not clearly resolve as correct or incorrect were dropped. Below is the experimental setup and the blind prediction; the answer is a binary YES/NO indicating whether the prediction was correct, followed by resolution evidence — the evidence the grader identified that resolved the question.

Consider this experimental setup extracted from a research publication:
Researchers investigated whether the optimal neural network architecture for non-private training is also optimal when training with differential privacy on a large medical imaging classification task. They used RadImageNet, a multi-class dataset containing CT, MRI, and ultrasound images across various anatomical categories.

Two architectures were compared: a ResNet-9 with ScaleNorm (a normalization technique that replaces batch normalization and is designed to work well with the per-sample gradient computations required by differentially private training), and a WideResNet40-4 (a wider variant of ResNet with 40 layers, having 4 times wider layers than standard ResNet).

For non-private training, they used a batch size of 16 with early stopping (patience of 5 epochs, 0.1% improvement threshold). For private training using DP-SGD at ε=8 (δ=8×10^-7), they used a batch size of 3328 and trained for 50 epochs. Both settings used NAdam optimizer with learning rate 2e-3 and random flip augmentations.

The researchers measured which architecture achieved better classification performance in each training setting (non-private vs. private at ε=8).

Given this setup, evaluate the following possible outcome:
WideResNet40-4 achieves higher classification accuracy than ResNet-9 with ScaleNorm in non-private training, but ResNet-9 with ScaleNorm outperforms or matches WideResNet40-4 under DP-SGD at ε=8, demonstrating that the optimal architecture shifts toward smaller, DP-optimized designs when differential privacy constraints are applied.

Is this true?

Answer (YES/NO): YES